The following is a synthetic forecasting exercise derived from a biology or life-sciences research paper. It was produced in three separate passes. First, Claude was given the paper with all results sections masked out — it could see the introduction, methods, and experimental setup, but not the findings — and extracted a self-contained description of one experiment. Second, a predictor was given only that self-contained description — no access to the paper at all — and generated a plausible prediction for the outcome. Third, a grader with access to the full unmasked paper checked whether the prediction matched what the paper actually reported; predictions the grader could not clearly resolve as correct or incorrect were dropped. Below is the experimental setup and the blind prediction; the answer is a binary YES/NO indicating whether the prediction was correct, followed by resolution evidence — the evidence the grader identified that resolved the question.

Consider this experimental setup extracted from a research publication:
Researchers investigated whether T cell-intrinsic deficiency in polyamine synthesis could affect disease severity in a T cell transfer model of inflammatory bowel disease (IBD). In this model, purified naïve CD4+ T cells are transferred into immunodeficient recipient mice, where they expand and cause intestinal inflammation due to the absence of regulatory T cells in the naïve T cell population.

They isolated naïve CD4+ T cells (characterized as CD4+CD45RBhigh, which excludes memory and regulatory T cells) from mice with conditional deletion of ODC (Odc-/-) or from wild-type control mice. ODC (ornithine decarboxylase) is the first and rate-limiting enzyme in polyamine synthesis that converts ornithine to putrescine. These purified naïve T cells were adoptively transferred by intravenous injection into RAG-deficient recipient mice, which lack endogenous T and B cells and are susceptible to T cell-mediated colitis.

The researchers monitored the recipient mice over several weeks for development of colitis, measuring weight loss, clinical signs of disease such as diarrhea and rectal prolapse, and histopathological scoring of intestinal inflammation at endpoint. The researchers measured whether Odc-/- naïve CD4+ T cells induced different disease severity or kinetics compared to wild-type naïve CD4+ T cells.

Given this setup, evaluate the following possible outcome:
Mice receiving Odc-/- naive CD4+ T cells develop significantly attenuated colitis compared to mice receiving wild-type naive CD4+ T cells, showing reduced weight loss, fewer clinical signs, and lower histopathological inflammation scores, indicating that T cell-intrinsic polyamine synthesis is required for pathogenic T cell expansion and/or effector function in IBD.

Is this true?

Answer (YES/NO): NO